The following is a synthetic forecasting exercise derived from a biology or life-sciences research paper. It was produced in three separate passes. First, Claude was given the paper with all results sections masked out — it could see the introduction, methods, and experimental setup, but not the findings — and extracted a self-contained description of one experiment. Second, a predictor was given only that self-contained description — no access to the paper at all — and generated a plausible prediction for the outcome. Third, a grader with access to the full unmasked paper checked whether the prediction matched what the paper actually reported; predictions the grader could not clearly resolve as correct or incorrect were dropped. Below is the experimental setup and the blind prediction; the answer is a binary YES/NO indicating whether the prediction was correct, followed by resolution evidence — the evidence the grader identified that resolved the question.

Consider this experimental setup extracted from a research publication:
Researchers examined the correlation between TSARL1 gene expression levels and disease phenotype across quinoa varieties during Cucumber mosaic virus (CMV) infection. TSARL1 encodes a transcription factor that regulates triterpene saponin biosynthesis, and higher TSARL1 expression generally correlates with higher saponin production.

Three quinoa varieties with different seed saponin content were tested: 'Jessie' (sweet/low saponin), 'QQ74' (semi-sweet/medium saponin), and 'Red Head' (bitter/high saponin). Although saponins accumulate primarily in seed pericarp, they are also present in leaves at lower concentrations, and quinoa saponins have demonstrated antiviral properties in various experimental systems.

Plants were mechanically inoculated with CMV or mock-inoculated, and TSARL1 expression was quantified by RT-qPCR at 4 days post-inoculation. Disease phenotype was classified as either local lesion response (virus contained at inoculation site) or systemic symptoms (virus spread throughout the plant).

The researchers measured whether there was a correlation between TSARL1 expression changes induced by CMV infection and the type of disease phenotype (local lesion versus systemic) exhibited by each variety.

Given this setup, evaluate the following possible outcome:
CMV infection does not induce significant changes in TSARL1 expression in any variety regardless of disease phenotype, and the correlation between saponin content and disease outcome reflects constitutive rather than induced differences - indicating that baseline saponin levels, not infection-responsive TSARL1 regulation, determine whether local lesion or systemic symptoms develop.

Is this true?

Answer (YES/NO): NO